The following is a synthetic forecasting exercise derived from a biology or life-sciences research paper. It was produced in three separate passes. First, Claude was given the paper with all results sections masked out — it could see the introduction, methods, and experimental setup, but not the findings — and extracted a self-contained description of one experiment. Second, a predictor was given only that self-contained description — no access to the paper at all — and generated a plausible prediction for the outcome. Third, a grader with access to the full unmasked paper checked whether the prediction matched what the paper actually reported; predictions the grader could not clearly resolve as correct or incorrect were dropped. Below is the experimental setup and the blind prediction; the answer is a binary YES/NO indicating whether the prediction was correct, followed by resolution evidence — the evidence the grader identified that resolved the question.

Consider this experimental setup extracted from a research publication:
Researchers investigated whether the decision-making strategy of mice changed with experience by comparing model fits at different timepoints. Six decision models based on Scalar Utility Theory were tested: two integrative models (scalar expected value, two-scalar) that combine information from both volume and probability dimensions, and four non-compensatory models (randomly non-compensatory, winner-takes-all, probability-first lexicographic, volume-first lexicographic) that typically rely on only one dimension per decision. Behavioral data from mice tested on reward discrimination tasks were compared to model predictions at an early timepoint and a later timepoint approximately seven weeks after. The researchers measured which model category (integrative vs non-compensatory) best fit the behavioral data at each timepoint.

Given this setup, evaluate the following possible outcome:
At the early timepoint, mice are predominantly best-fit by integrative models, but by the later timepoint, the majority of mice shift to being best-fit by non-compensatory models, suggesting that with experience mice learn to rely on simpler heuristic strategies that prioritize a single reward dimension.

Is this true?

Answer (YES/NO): YES